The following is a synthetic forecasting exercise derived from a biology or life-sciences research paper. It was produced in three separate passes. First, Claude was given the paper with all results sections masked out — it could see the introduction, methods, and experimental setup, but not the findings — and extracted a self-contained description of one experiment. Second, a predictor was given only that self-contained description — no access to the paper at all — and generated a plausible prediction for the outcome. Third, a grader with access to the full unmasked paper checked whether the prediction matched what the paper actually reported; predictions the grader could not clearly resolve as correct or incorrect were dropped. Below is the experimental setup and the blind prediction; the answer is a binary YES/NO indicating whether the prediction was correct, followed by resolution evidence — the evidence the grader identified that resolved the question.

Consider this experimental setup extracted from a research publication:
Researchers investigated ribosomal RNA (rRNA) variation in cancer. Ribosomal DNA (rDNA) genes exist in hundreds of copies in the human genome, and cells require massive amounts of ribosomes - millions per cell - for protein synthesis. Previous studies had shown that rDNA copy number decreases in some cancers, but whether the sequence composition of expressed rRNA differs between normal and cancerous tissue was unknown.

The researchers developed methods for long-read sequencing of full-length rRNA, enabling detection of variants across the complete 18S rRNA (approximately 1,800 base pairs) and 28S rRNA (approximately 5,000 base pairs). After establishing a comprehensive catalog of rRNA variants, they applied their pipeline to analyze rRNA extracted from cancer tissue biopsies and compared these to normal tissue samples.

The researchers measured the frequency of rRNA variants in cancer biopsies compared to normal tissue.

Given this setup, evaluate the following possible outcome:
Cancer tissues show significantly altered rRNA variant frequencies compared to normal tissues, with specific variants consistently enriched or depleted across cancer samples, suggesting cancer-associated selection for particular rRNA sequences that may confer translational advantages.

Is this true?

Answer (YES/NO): YES